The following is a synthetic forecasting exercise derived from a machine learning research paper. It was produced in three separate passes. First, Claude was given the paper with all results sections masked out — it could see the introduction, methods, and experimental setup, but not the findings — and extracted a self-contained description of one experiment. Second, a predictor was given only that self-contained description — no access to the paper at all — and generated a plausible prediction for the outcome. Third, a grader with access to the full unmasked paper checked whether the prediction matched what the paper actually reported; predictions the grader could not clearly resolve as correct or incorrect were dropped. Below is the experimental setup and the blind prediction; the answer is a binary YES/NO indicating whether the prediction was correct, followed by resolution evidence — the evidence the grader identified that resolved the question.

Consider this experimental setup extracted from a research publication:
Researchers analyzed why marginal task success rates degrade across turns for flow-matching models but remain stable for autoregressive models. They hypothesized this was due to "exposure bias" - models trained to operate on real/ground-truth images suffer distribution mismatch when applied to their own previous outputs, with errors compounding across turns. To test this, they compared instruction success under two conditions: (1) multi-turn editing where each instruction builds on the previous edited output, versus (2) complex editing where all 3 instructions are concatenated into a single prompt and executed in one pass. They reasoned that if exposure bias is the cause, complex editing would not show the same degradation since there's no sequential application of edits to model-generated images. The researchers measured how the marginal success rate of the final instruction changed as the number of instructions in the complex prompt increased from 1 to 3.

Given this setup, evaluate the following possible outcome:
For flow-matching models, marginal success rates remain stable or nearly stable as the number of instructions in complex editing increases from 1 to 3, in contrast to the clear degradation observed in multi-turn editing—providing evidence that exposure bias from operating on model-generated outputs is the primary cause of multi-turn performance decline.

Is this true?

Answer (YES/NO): YES